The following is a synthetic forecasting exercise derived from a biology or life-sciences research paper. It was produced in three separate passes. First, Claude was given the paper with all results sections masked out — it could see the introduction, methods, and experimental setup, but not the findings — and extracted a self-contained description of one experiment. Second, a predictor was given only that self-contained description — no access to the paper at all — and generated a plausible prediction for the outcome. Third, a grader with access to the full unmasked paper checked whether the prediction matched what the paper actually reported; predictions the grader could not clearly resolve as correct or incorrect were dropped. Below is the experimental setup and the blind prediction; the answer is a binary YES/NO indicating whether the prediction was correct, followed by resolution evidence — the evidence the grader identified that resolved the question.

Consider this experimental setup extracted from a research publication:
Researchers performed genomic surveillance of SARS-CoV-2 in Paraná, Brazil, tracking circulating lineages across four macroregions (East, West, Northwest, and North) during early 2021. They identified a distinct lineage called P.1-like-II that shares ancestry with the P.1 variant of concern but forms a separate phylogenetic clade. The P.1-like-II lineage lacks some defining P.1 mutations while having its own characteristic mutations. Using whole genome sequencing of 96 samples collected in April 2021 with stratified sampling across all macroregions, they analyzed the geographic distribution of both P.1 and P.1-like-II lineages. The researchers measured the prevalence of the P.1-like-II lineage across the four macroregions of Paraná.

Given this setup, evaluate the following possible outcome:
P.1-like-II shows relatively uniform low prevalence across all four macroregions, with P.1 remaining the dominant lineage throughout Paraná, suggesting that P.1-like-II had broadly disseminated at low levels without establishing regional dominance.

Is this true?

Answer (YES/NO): NO